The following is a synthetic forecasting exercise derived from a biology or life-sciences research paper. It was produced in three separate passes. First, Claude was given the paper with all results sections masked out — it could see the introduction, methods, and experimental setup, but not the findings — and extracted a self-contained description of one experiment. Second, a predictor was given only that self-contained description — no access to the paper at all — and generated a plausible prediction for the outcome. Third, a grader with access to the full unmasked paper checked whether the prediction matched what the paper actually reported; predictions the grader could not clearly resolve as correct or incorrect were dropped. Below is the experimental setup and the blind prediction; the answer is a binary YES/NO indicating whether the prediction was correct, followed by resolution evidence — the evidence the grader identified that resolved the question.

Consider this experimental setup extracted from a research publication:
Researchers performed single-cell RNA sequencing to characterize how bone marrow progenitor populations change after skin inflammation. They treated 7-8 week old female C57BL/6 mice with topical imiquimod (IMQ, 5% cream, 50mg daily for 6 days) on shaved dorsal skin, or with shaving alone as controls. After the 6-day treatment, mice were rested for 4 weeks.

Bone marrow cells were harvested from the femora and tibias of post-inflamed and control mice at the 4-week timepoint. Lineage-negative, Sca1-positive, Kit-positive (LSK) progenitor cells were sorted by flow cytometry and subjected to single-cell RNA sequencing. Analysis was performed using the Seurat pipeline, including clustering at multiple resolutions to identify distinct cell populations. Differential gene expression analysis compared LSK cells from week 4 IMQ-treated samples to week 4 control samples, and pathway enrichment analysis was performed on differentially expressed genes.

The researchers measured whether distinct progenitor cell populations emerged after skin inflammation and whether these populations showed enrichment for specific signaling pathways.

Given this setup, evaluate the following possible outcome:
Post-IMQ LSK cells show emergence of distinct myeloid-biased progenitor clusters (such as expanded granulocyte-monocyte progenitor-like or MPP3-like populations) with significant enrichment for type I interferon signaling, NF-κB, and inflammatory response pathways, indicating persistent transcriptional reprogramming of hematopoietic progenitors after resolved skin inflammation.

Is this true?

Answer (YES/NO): NO